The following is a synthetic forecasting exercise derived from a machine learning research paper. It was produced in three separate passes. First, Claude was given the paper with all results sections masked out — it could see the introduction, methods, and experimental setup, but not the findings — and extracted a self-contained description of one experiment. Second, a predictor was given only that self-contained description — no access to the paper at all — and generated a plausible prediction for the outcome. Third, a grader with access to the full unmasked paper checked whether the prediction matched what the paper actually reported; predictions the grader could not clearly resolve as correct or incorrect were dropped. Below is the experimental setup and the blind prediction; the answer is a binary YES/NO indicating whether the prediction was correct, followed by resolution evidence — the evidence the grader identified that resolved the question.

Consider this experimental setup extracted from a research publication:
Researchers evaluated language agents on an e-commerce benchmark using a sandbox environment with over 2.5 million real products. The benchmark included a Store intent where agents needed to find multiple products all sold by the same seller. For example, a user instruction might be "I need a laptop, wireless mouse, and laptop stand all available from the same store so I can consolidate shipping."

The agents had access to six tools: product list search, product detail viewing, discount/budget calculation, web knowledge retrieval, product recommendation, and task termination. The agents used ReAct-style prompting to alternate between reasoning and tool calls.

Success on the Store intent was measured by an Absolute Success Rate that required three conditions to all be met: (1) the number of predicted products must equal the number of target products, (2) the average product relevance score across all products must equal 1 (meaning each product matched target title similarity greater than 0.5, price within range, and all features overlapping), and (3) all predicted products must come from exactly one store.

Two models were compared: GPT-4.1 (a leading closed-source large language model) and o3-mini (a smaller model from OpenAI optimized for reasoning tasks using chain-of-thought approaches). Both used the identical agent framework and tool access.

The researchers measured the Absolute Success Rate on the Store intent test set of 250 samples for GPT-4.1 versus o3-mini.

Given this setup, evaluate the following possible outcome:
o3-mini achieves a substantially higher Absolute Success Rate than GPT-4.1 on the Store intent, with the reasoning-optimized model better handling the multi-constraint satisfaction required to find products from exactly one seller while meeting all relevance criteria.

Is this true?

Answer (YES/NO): NO